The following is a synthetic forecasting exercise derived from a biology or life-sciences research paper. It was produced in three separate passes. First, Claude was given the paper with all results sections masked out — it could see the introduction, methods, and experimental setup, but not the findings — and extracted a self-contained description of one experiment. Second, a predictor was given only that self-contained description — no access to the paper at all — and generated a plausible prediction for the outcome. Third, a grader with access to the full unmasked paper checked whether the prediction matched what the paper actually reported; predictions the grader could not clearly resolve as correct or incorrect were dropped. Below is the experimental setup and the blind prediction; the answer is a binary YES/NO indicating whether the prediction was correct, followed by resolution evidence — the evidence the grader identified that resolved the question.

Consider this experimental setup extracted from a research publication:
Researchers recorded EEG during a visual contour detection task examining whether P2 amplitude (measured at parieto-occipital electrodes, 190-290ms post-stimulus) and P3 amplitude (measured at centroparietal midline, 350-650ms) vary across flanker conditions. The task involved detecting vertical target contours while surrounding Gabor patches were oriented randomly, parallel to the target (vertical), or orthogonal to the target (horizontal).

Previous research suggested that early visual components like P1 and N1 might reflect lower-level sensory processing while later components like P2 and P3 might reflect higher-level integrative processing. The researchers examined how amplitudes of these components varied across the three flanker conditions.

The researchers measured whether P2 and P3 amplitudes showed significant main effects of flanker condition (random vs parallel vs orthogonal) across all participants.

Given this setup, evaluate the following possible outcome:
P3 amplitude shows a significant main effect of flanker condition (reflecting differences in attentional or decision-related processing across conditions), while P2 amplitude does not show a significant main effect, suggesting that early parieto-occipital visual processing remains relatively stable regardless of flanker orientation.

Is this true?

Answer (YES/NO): NO